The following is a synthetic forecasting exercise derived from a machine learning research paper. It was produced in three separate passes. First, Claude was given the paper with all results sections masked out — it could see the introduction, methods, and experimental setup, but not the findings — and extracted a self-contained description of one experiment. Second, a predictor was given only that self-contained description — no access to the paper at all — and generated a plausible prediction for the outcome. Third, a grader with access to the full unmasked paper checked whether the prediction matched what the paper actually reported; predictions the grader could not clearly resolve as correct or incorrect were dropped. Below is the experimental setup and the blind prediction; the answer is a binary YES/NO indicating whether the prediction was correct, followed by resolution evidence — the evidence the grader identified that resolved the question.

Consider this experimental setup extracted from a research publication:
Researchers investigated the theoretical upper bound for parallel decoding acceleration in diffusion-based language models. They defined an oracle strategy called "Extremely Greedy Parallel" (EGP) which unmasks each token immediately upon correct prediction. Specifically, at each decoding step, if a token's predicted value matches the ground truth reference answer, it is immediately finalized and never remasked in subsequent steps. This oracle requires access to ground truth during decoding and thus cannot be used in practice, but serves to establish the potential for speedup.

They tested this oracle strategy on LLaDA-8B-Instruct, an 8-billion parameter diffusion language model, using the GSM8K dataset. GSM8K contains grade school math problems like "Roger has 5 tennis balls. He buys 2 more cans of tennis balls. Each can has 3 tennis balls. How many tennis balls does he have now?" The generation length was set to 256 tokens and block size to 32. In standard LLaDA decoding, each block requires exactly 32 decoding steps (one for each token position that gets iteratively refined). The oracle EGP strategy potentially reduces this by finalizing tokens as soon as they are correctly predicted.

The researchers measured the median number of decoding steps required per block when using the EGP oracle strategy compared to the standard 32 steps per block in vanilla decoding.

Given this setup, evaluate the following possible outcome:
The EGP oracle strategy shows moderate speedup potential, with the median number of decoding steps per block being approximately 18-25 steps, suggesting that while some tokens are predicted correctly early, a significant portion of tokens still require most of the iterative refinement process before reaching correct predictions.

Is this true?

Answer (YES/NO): NO